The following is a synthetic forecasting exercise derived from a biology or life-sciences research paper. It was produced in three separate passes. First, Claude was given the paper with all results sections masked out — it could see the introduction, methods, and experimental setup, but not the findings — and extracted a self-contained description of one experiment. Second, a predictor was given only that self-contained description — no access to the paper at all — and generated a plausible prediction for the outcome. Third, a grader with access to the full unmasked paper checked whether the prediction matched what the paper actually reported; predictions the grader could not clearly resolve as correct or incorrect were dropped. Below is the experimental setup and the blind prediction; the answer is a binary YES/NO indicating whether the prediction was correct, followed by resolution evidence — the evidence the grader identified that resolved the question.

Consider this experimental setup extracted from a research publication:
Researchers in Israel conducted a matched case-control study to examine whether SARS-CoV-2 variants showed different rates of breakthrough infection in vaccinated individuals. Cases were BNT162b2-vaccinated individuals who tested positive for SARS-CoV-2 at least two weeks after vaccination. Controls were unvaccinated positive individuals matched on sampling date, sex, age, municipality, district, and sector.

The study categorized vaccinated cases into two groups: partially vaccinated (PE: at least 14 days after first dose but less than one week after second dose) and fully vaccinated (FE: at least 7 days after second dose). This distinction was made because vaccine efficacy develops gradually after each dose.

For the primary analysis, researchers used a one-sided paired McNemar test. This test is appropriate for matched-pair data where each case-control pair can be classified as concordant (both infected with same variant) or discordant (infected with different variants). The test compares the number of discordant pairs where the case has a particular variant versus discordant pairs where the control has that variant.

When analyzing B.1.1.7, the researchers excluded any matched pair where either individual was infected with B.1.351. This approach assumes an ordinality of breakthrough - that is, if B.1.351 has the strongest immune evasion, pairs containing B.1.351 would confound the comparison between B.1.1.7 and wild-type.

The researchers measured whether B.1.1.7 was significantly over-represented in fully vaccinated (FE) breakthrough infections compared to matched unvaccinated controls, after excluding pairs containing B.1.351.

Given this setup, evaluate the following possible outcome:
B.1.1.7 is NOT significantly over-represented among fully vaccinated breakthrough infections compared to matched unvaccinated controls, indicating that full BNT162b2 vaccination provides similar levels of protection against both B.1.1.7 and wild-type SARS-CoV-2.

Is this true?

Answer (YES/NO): YES